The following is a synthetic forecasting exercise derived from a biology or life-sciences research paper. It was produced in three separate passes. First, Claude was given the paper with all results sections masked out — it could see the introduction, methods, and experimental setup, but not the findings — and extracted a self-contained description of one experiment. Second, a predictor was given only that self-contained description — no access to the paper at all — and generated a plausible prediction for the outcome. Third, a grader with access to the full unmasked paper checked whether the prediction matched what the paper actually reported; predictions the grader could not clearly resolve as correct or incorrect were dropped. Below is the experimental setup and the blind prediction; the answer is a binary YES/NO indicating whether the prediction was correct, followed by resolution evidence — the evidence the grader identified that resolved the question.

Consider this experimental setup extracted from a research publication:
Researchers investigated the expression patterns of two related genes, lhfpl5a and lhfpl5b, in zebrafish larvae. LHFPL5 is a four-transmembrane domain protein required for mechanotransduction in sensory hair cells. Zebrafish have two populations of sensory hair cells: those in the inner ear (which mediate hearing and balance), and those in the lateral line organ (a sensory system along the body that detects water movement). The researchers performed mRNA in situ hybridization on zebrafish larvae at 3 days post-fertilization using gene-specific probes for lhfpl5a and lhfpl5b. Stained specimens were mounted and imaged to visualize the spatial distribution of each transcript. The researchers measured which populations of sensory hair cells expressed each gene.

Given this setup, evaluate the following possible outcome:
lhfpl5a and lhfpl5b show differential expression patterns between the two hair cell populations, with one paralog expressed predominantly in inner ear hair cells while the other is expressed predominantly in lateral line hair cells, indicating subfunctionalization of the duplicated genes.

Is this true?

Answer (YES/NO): YES